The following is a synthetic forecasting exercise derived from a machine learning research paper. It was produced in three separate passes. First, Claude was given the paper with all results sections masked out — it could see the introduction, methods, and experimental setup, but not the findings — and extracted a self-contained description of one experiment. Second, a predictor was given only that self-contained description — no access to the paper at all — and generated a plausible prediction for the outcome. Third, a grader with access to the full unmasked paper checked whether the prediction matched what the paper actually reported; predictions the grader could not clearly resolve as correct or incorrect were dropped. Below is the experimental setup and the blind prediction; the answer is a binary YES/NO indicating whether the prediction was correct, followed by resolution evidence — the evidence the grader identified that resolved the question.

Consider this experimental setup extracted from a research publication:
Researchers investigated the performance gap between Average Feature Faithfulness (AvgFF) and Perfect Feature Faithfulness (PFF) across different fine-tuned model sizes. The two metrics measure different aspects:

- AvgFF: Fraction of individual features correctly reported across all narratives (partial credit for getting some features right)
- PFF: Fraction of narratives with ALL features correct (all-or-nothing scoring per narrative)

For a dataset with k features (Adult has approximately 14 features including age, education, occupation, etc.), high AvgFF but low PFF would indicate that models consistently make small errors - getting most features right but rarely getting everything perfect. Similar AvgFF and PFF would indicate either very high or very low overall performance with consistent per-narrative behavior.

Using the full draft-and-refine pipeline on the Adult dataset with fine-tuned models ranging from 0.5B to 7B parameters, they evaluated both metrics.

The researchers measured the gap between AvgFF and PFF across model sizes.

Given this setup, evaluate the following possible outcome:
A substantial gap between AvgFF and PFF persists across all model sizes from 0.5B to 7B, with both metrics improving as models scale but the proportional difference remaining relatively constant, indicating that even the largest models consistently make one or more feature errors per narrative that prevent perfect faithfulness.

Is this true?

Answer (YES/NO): NO